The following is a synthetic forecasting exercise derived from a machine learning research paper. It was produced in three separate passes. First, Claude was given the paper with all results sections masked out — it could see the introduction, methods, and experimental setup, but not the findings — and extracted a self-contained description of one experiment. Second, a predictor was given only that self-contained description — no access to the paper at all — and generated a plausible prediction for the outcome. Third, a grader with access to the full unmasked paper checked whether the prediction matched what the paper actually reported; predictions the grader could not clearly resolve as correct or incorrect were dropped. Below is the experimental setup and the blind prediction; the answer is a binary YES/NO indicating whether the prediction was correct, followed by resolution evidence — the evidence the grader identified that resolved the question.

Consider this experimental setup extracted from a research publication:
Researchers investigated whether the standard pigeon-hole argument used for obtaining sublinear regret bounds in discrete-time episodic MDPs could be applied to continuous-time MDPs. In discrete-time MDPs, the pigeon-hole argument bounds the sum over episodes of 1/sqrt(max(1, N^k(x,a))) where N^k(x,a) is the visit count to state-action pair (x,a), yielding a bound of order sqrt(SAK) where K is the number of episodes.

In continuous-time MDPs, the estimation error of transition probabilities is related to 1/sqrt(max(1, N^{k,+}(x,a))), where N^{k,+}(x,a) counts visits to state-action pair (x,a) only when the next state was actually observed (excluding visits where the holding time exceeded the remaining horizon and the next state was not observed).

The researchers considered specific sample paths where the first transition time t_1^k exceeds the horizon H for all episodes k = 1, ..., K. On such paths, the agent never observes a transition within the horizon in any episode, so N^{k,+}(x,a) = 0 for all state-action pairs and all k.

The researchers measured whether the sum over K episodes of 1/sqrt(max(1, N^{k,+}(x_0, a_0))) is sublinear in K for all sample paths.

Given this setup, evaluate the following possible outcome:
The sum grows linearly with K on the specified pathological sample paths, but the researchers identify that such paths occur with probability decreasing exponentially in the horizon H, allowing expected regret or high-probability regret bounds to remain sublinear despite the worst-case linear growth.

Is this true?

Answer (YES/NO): NO